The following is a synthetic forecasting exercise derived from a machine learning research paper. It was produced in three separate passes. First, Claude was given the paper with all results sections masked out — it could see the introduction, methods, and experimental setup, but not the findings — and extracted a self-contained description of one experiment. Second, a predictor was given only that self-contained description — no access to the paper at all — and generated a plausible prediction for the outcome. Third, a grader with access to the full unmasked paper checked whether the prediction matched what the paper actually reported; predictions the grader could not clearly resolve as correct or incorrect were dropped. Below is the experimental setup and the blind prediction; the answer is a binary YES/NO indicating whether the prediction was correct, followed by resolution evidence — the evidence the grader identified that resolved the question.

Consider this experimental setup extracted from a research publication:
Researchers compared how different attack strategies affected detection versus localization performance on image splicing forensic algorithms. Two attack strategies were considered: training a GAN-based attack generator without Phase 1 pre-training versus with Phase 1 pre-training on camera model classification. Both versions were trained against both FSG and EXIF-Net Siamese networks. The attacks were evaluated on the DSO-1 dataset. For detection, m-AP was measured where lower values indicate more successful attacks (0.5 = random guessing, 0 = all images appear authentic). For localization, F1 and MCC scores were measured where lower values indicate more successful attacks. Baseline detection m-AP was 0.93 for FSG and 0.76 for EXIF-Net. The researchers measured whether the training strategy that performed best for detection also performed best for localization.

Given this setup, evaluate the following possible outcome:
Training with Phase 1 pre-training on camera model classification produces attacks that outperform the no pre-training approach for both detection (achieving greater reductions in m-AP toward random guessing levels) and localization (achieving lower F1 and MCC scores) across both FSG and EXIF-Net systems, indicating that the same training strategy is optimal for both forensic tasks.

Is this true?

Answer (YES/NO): NO